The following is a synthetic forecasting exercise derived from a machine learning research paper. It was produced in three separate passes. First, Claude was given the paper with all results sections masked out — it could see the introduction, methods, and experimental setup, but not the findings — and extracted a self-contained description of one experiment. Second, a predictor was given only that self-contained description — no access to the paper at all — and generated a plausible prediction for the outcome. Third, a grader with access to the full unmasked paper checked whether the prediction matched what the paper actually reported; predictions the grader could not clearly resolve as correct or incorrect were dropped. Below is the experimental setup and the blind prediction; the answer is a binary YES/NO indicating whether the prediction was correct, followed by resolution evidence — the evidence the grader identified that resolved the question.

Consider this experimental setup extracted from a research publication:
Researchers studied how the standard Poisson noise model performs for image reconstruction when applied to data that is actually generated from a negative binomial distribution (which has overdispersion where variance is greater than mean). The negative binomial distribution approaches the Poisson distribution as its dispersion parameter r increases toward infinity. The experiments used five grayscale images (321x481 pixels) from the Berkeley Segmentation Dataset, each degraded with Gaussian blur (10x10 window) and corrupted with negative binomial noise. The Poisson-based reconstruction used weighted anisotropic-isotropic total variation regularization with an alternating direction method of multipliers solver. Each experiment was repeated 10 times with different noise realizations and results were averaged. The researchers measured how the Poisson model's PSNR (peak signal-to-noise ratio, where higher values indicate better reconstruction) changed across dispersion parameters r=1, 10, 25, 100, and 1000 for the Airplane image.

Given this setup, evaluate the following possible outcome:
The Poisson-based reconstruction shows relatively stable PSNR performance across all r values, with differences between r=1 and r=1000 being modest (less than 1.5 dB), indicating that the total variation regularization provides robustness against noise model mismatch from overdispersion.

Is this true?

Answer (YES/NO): NO